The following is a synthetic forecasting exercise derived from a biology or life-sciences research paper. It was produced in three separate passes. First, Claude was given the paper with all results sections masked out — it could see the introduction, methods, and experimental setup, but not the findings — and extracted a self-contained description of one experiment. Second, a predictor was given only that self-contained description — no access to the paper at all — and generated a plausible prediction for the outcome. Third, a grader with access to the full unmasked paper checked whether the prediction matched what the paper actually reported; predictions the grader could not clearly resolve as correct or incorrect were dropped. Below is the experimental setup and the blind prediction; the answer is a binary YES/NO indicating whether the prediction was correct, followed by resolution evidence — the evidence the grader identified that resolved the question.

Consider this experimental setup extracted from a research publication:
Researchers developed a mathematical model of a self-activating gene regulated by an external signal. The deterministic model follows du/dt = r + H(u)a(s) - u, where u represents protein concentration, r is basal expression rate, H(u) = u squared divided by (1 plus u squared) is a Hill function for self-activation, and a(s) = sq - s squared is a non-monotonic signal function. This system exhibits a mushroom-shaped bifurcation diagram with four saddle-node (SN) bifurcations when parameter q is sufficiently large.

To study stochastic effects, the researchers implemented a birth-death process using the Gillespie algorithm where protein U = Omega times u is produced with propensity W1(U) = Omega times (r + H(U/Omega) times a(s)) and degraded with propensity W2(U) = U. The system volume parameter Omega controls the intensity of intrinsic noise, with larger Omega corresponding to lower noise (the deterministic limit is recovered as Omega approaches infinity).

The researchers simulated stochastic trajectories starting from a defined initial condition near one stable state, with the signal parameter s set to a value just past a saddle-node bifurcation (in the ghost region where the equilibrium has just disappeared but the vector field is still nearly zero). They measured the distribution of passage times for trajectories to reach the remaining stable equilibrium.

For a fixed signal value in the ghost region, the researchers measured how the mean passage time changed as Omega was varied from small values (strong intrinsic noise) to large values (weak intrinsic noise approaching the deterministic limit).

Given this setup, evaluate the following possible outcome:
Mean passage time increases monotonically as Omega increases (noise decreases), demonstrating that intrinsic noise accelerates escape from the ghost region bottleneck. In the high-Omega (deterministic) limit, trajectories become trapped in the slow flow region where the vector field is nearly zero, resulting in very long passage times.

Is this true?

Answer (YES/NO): YES